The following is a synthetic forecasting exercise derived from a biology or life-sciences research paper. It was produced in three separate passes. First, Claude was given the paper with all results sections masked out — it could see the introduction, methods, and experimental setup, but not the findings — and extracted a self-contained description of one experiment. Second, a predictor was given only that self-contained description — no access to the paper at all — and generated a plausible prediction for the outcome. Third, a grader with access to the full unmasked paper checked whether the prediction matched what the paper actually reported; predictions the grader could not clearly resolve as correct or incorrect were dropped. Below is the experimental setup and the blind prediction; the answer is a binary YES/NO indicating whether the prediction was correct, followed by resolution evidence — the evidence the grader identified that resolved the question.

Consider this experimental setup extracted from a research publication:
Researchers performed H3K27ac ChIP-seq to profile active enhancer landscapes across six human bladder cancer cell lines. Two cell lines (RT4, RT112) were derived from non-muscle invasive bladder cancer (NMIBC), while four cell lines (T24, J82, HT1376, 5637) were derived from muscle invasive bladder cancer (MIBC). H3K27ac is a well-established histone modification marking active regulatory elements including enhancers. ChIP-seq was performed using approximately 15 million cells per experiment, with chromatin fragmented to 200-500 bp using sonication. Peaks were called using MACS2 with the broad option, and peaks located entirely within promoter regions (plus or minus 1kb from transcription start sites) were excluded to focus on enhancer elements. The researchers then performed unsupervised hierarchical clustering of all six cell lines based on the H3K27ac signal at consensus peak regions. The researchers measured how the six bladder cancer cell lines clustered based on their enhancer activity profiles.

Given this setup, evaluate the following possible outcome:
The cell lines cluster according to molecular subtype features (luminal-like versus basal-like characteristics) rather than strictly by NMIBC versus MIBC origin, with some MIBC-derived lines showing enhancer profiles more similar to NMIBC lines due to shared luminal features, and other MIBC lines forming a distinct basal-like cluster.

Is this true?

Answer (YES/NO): NO